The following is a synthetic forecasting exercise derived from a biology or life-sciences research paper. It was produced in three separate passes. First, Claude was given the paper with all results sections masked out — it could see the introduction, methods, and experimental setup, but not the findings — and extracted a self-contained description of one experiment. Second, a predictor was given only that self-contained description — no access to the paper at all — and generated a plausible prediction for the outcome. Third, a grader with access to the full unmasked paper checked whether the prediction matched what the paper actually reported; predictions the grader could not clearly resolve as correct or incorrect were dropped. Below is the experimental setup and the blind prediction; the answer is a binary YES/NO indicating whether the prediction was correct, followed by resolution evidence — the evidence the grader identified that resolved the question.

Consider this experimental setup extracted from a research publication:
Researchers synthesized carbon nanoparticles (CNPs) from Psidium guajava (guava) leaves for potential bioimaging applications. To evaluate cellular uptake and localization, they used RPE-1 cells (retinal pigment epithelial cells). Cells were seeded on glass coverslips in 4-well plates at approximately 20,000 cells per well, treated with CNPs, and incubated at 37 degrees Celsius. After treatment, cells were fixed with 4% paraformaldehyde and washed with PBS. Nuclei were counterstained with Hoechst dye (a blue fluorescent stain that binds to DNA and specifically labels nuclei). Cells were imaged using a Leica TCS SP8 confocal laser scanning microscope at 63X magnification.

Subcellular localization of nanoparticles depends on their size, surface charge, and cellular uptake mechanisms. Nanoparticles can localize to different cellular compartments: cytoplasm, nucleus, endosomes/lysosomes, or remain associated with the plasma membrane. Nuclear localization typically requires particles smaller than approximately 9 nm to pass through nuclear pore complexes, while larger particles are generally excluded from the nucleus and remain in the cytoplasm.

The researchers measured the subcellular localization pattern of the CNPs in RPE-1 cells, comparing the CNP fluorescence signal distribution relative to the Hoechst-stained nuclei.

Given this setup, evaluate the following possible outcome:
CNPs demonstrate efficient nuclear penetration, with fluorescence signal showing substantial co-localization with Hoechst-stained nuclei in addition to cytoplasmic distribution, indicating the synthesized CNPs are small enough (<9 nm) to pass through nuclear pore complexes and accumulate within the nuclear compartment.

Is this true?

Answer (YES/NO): NO